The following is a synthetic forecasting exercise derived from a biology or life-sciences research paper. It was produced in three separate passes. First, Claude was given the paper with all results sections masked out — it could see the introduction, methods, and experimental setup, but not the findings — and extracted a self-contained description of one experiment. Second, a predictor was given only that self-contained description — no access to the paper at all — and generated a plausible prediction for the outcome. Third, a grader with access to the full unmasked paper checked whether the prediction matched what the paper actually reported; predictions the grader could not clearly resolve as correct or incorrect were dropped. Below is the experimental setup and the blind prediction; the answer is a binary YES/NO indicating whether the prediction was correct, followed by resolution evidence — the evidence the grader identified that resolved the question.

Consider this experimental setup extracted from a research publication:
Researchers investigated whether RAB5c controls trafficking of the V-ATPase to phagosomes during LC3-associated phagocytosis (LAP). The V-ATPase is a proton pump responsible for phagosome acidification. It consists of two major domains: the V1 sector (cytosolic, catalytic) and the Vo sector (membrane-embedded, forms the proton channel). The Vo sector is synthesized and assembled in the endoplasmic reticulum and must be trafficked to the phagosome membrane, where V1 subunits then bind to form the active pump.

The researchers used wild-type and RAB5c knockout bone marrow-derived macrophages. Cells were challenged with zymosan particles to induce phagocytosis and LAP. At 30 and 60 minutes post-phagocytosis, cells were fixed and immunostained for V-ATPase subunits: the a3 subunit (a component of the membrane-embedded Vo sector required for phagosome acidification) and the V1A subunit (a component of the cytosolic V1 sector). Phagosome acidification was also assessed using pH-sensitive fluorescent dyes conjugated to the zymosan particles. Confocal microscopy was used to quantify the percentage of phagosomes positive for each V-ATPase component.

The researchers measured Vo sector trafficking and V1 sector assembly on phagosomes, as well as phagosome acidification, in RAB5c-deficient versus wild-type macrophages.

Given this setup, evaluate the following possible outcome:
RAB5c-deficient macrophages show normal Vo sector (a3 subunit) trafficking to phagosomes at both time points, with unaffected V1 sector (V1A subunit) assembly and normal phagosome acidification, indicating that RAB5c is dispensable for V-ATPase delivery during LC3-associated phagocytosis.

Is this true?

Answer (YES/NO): NO